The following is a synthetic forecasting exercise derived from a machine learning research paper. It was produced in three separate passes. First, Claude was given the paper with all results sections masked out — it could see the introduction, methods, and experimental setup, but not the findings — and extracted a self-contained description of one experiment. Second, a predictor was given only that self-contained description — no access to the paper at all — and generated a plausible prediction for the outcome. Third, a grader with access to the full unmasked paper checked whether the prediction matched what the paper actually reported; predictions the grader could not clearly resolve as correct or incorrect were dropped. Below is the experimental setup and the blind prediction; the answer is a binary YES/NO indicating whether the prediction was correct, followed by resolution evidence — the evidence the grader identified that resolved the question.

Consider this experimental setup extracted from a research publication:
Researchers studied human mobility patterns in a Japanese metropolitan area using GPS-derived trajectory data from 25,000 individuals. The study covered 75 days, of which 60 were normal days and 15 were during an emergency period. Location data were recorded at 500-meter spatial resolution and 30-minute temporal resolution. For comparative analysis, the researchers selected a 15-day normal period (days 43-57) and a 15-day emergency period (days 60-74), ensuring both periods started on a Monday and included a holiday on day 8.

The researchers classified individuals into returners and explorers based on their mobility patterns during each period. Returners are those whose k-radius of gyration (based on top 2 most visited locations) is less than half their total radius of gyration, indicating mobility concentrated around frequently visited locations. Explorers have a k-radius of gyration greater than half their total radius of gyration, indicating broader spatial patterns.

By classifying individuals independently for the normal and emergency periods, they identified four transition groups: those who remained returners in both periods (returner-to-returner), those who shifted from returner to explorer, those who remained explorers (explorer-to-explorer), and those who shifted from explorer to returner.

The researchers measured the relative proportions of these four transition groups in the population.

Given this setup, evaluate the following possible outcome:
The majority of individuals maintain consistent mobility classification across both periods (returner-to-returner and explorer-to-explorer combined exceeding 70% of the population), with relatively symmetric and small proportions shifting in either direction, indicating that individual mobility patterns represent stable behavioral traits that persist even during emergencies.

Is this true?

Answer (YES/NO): NO